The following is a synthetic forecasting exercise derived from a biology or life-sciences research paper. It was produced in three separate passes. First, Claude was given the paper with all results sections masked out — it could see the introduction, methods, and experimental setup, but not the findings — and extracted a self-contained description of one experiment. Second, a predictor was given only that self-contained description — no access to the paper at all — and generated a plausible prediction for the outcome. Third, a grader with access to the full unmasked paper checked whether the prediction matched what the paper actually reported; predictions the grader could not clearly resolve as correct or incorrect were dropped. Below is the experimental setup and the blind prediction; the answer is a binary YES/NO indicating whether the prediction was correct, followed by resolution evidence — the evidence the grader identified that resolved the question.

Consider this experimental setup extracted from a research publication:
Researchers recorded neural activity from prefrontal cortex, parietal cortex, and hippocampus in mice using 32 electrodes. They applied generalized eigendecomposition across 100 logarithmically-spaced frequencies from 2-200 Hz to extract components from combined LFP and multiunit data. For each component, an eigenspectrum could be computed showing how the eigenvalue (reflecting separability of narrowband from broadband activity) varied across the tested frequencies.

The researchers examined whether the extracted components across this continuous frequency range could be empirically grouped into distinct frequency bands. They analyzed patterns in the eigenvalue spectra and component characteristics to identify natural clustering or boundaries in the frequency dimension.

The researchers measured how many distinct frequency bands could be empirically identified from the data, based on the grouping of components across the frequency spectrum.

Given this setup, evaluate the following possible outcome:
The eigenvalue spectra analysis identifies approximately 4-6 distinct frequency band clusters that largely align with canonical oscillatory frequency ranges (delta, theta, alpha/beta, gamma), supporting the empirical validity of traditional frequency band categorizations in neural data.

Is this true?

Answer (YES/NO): NO